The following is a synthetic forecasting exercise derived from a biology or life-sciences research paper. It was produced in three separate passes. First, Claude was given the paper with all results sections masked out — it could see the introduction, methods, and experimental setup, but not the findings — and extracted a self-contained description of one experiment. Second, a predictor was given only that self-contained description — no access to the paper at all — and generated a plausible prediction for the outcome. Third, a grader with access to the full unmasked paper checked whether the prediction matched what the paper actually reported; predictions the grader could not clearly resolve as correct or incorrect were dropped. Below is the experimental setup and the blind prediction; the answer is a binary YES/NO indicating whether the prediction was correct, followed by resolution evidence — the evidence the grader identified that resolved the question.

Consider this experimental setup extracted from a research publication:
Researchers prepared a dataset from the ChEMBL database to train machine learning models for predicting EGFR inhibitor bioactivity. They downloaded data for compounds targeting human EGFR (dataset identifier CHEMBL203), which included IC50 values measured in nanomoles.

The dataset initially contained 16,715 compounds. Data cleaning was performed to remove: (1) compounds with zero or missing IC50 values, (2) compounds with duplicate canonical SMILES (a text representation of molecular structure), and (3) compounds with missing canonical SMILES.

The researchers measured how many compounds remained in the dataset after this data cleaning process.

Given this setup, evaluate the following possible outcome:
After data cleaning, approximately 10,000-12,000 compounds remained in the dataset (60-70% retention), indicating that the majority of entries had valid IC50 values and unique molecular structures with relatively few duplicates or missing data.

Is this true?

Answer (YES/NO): NO